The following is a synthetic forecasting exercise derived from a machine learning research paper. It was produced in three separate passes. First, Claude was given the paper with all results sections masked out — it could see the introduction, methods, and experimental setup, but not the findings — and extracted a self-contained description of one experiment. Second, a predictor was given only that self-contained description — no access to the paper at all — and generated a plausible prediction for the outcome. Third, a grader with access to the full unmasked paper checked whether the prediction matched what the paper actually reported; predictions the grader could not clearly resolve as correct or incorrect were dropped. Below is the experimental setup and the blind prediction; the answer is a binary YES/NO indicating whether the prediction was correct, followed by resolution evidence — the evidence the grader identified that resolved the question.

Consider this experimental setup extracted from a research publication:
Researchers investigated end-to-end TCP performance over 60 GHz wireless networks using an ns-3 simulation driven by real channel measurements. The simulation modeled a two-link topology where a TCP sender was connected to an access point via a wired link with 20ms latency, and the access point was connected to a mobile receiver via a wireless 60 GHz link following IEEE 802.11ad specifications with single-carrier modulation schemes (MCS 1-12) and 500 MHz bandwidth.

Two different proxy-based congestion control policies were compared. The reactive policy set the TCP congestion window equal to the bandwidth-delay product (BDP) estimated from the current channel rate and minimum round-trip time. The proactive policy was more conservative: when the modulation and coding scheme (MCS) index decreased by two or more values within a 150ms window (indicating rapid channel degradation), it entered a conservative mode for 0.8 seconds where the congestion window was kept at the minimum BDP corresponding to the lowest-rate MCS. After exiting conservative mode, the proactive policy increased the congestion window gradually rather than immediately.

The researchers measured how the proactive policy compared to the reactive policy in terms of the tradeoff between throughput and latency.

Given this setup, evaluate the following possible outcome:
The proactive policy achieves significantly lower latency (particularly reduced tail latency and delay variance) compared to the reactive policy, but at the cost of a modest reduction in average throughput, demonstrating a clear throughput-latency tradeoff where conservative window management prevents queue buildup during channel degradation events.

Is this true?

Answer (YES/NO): YES